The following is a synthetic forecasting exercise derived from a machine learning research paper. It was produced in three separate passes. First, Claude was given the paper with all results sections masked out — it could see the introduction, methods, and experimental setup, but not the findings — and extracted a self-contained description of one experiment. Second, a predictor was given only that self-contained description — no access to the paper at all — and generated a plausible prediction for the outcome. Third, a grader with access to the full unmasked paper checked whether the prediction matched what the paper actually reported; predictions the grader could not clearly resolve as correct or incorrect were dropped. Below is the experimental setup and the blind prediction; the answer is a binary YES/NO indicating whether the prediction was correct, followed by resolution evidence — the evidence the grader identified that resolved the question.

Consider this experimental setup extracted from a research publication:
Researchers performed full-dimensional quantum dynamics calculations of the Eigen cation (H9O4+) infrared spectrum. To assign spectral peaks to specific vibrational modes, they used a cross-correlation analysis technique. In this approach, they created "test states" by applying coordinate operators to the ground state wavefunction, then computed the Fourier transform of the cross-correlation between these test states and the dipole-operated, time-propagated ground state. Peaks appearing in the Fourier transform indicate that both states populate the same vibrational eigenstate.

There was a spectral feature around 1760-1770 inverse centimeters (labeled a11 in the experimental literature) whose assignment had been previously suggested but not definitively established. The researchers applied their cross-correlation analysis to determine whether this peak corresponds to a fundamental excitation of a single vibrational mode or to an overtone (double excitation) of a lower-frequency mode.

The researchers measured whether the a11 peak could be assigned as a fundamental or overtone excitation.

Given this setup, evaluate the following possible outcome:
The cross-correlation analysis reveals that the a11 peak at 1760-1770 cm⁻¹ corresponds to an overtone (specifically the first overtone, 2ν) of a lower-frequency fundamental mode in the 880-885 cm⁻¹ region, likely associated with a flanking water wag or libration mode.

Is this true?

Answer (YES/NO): NO